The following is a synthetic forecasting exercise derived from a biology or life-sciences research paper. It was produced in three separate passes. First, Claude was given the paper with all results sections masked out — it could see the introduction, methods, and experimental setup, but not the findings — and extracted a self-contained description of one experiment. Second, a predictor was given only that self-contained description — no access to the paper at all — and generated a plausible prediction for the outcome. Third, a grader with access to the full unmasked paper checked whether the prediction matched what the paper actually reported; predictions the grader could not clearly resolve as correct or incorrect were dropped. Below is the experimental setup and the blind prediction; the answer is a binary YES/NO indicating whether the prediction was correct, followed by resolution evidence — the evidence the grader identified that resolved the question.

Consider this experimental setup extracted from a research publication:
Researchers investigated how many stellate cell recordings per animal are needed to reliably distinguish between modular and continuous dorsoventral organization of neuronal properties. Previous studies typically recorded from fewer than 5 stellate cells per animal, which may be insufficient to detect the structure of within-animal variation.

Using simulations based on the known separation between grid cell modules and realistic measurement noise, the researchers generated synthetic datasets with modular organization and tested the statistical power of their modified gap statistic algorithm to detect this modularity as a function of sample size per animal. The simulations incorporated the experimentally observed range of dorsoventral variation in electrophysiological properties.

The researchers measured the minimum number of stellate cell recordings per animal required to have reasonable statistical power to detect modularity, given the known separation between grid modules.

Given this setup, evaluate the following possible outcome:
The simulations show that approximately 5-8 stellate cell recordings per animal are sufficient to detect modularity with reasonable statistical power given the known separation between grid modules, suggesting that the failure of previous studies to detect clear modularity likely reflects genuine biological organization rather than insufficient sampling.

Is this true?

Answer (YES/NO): NO